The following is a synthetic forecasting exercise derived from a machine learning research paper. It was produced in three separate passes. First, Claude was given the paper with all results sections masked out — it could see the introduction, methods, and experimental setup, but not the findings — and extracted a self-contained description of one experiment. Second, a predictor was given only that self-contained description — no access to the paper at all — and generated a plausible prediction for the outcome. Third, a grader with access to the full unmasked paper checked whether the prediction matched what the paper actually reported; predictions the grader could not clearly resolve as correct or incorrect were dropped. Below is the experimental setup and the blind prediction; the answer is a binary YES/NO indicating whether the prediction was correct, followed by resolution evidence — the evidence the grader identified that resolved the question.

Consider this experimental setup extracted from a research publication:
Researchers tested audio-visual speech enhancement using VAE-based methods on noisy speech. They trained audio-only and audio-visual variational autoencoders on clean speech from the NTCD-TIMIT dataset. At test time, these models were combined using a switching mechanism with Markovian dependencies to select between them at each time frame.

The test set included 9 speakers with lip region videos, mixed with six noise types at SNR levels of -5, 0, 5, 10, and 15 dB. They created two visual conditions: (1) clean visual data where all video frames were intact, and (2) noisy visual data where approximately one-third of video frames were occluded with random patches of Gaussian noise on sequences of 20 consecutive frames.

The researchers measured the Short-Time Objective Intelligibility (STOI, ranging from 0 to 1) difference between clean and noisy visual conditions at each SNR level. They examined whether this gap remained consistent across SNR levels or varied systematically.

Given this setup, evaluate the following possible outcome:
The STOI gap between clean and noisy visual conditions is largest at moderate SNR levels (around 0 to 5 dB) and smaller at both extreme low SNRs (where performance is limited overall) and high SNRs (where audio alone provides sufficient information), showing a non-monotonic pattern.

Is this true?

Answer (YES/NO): NO